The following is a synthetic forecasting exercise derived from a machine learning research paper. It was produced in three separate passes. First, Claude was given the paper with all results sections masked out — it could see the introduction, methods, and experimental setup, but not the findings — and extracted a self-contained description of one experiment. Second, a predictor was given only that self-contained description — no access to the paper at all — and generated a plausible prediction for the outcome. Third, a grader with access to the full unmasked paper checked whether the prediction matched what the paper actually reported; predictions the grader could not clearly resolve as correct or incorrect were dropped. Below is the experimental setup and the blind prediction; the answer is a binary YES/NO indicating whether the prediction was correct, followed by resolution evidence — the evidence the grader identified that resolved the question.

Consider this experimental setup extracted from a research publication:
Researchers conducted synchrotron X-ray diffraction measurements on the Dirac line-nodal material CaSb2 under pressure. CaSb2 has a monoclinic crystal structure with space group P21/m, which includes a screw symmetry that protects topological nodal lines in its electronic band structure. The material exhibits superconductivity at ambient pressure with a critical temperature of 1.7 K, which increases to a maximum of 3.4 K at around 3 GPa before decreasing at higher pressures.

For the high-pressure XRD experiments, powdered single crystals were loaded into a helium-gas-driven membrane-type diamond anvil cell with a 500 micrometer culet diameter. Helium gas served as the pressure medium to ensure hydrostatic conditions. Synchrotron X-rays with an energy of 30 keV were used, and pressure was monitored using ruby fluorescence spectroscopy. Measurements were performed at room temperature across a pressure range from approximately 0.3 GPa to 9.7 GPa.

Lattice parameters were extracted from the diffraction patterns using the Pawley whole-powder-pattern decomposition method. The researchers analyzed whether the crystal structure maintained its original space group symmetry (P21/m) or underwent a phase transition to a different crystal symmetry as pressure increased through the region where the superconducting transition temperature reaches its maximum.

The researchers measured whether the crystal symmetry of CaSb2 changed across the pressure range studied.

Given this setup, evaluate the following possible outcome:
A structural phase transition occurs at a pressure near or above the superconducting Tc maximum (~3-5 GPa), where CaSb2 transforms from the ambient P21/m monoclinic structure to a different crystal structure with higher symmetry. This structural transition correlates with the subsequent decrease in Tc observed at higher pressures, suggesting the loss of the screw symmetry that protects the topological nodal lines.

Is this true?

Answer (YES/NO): NO